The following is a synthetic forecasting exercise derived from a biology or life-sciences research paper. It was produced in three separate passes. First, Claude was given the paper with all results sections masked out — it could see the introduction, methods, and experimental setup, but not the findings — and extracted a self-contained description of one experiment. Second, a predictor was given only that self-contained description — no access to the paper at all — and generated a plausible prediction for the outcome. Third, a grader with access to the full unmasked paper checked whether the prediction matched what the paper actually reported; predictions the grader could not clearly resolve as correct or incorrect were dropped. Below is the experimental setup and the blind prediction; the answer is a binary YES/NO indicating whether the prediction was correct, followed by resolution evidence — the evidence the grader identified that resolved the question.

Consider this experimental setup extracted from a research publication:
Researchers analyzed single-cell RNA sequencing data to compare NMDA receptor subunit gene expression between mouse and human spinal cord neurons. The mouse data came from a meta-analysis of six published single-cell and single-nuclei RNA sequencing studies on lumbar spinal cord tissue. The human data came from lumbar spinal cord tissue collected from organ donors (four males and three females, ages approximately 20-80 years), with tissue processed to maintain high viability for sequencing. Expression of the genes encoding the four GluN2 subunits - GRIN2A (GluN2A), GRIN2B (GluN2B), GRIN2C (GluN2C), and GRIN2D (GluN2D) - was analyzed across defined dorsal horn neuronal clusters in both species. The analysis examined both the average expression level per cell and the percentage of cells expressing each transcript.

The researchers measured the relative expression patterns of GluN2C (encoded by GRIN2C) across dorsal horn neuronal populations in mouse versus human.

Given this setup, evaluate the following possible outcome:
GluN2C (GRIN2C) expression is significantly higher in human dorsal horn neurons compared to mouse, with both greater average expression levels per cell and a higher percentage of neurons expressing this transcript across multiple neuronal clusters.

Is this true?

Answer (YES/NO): NO